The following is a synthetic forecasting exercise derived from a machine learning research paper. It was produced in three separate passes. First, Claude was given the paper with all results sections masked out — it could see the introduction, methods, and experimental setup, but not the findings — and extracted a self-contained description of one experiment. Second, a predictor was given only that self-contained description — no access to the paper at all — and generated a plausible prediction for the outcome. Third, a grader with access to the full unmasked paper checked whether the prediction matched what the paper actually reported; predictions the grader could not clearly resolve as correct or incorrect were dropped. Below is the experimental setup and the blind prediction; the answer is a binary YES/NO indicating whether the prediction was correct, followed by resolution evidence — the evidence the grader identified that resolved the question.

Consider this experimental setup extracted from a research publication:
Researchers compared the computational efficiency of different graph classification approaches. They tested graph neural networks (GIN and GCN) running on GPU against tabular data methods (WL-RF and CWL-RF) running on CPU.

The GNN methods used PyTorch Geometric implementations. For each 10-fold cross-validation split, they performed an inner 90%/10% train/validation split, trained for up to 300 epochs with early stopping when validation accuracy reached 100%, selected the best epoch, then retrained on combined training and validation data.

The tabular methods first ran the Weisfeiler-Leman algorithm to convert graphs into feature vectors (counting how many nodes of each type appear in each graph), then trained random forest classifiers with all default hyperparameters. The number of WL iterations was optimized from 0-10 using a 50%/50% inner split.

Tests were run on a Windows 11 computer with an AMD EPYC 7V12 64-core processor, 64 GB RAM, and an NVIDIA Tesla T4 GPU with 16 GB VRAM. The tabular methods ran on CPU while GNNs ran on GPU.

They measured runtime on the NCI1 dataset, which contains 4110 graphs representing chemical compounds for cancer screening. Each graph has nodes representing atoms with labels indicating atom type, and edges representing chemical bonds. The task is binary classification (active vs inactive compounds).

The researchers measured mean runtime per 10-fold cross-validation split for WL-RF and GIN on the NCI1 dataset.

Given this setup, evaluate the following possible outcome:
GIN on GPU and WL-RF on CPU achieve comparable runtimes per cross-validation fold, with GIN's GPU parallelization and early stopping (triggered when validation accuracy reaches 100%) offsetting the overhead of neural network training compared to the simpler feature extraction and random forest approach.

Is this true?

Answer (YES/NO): NO